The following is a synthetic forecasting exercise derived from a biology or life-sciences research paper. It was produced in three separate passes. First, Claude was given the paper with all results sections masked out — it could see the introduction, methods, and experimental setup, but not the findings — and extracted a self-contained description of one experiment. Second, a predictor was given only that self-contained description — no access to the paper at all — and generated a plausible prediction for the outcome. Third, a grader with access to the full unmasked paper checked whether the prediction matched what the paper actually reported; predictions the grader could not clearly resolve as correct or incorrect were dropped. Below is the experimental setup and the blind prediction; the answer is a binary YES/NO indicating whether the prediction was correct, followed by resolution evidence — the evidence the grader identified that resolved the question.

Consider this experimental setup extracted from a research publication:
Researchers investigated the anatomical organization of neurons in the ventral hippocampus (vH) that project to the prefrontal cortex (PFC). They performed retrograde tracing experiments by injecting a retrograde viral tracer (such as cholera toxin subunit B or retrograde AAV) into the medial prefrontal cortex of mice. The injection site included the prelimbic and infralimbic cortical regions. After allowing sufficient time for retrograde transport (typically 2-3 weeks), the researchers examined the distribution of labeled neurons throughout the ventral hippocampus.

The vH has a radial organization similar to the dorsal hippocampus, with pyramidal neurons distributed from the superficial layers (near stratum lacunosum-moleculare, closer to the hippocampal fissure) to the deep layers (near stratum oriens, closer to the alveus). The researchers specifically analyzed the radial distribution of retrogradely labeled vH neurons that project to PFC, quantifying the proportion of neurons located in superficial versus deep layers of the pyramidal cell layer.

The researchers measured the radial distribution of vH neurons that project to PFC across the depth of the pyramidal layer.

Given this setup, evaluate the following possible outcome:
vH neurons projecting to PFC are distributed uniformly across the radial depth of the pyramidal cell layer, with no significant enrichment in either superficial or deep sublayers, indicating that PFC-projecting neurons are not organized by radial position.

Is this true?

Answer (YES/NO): NO